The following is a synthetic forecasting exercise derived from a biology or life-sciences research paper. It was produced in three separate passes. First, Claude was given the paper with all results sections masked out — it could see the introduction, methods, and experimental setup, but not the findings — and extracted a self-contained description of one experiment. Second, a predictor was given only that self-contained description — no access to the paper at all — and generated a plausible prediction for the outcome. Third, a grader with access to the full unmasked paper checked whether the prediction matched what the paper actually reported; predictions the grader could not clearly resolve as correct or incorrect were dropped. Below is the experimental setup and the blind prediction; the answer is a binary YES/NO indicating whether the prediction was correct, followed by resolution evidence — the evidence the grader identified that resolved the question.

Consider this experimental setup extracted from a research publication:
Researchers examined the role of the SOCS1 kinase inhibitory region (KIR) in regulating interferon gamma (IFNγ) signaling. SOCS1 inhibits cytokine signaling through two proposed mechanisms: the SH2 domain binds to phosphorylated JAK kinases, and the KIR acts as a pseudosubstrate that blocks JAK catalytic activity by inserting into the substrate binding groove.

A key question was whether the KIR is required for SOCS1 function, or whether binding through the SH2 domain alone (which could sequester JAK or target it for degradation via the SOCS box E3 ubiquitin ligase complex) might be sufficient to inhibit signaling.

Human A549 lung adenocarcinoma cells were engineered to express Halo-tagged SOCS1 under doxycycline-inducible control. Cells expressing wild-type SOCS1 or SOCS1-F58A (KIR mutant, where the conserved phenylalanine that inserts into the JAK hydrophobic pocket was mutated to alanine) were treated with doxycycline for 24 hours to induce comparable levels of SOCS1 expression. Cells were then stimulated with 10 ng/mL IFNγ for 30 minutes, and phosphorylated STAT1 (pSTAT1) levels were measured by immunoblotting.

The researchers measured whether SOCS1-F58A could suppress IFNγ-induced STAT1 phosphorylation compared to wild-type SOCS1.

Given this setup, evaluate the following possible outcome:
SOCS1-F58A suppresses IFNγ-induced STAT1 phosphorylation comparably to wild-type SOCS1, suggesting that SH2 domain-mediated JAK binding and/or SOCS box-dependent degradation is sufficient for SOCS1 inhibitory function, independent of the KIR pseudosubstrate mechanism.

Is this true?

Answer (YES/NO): NO